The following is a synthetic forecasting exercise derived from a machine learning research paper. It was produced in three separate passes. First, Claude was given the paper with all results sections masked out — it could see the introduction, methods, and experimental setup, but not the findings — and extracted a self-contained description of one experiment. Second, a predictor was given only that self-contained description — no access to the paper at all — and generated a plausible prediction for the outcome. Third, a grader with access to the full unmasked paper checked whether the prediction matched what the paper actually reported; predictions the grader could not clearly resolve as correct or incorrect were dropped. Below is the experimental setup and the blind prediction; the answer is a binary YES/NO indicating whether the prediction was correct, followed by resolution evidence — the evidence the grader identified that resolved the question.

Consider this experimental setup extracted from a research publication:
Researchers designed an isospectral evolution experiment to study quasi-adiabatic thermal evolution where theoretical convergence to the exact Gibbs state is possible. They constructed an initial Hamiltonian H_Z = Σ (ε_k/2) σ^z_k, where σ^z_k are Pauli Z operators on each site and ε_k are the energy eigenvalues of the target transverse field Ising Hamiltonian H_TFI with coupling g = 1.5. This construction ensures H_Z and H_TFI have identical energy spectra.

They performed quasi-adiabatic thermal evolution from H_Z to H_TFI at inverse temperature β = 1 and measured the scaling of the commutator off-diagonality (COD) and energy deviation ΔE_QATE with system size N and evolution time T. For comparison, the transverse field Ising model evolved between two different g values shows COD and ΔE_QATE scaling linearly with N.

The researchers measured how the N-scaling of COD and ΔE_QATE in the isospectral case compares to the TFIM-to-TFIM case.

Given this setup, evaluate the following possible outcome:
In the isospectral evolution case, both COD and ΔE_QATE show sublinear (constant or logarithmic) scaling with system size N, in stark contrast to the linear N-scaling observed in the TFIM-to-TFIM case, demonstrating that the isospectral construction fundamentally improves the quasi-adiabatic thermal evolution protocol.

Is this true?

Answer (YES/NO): NO